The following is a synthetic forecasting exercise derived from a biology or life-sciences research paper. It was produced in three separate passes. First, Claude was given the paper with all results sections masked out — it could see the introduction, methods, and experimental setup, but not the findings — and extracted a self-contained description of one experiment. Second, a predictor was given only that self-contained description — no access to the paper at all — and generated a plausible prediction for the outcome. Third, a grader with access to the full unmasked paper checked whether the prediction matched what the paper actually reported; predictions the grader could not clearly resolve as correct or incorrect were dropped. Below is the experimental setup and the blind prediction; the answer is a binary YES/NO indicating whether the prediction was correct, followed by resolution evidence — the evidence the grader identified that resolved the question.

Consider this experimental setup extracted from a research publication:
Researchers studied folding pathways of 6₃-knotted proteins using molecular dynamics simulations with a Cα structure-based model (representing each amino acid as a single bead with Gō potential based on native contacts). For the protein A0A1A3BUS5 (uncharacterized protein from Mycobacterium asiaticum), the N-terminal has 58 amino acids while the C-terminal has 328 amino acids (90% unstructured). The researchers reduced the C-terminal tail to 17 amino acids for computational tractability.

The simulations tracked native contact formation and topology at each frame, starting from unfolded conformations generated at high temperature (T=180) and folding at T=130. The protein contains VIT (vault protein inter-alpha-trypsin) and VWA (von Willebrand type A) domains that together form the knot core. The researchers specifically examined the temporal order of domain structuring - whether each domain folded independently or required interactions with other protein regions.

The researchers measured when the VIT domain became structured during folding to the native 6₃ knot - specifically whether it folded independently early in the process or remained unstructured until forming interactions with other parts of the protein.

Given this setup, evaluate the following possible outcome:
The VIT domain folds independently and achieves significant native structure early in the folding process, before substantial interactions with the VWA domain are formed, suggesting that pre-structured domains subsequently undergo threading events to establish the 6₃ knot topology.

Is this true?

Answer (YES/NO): NO